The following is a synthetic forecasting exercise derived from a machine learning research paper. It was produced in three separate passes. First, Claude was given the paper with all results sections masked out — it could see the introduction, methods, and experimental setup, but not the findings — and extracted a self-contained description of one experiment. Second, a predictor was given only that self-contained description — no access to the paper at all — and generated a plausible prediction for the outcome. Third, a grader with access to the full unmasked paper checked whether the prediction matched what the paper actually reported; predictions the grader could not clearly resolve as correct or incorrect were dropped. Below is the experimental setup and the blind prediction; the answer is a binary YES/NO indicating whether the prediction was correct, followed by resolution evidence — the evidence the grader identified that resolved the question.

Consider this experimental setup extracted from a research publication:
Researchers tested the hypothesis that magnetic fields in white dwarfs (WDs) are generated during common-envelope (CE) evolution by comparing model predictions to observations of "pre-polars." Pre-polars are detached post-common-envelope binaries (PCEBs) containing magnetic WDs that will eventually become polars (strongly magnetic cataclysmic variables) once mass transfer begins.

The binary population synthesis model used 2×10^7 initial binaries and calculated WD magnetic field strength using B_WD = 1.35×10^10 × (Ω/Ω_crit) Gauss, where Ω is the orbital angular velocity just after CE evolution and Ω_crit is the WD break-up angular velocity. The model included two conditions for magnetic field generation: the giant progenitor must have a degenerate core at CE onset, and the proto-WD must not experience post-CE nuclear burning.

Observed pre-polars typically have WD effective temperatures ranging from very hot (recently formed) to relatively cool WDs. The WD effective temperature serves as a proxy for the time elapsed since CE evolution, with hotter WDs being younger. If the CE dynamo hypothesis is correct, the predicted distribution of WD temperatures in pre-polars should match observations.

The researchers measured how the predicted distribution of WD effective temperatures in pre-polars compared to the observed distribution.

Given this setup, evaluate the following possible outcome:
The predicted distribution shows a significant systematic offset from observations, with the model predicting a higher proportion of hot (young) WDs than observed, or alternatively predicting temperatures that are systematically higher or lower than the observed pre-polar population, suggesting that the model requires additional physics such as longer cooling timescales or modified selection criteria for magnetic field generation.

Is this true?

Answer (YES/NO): YES